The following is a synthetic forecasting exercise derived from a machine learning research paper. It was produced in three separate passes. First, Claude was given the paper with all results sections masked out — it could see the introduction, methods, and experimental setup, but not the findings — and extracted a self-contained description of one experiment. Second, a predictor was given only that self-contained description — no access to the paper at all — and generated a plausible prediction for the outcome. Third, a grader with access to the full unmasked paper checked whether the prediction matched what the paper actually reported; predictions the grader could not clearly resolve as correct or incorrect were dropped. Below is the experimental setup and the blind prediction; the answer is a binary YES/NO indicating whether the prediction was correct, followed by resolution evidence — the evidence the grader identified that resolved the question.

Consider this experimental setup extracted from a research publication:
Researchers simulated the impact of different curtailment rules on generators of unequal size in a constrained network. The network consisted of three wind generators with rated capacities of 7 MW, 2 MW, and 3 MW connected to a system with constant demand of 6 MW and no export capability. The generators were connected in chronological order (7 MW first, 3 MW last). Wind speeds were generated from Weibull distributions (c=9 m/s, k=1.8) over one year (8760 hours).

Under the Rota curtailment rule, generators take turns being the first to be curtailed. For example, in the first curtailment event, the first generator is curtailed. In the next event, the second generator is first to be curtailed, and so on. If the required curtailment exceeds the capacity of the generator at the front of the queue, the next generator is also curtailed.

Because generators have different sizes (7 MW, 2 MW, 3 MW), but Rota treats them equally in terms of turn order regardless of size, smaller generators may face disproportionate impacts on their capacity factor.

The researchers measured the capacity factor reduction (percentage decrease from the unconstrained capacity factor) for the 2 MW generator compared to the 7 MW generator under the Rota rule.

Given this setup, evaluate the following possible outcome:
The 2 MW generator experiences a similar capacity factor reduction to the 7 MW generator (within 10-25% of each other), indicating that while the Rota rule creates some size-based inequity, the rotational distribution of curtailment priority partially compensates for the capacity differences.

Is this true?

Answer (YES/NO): NO